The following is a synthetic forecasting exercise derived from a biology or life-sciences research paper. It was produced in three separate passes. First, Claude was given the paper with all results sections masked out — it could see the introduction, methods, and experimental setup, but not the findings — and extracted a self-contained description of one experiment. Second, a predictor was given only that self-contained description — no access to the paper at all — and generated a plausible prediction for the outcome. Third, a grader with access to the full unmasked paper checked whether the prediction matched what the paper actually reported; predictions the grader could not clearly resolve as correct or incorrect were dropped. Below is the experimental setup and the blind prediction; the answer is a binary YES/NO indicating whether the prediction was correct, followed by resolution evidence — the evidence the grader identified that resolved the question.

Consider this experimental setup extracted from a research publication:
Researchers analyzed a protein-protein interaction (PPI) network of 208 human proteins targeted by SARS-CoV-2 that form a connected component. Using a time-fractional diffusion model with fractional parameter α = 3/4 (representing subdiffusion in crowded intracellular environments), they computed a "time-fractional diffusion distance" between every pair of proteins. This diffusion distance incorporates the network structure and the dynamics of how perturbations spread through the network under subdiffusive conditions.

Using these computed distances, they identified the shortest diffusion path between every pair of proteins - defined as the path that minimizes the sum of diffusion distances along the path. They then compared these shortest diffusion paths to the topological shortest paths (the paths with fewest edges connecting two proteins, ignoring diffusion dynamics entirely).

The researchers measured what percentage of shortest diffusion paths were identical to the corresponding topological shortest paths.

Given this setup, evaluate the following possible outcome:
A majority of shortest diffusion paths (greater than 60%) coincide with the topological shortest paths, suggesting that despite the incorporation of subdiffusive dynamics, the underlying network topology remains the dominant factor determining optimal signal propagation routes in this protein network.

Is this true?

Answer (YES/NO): YES